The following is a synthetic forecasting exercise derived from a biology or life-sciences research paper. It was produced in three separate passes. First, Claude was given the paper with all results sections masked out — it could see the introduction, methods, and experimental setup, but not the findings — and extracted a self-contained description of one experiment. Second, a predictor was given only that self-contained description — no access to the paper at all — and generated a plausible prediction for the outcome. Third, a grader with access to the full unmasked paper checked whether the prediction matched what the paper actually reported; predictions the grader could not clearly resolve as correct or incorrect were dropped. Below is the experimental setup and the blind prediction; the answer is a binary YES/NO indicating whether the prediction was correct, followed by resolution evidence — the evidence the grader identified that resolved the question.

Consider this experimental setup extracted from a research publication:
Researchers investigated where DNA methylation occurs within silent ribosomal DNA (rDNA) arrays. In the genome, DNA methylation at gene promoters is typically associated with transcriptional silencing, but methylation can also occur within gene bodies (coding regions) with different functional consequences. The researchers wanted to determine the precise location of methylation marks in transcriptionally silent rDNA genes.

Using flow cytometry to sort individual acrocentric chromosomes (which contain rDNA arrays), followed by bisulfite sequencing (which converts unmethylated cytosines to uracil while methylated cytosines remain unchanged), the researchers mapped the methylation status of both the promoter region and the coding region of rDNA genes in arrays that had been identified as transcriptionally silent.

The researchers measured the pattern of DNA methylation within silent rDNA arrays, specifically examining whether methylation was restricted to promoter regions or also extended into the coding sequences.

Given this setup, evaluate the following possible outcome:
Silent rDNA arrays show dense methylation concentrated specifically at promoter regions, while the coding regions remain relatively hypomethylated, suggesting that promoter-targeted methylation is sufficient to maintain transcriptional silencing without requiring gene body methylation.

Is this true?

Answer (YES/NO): NO